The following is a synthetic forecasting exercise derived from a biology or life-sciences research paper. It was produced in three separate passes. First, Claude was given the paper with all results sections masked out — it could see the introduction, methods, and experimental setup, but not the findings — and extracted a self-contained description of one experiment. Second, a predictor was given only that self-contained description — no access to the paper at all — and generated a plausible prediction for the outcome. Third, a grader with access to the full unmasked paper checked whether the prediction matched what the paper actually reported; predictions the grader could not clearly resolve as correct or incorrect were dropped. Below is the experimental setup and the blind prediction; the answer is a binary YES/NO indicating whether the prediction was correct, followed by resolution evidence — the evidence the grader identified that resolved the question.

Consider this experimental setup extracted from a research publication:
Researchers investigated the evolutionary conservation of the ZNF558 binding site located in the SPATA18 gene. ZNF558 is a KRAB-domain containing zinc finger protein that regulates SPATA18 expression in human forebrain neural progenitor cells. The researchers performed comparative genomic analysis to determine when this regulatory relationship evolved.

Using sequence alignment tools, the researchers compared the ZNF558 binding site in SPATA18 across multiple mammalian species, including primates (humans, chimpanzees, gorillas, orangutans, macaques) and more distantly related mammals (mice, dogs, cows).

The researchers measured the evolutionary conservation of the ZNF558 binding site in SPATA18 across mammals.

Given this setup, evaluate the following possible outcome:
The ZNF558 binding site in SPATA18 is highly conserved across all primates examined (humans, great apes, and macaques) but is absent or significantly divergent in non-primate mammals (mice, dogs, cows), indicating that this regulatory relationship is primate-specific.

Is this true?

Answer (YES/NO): YES